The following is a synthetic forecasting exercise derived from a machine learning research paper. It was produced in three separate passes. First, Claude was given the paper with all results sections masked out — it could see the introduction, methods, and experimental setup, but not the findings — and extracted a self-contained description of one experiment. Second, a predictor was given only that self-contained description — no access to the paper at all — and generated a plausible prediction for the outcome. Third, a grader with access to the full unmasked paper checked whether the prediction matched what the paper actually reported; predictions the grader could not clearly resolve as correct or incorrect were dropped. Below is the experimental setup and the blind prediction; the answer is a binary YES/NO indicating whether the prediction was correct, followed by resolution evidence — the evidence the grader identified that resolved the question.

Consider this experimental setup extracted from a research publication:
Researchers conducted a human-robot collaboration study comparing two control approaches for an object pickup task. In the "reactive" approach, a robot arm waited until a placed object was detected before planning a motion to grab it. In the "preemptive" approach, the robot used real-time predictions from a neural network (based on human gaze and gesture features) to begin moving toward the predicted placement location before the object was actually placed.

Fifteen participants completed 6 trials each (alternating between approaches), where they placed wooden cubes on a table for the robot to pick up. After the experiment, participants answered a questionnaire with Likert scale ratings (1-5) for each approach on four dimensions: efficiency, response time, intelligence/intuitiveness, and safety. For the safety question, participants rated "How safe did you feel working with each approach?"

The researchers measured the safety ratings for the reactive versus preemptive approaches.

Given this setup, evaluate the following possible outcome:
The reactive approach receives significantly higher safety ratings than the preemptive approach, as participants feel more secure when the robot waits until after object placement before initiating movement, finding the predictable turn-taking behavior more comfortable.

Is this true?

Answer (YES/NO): YES